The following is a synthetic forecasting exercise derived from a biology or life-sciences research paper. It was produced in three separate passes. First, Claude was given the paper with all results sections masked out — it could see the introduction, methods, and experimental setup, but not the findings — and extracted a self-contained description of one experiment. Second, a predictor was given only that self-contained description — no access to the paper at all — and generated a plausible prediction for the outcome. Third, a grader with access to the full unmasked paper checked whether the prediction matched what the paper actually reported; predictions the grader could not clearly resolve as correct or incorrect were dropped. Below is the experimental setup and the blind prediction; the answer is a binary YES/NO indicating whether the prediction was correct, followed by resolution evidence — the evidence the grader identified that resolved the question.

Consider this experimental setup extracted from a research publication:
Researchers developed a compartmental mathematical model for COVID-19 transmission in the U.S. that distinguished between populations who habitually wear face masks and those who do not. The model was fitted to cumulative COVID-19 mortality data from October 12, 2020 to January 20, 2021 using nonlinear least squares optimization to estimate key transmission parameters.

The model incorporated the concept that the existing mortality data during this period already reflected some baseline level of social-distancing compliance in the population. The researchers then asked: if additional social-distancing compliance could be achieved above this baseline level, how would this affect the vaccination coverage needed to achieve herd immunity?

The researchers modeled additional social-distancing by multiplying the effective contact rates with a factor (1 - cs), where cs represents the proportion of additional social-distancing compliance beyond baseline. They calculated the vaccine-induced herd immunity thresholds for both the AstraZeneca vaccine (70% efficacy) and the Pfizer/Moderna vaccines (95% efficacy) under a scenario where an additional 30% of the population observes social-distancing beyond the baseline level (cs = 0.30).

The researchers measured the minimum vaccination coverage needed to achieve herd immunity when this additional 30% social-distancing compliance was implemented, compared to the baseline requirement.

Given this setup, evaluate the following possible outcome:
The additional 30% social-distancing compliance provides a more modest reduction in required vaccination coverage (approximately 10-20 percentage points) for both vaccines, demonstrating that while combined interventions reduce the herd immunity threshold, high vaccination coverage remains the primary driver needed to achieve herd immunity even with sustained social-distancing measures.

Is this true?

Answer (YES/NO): NO